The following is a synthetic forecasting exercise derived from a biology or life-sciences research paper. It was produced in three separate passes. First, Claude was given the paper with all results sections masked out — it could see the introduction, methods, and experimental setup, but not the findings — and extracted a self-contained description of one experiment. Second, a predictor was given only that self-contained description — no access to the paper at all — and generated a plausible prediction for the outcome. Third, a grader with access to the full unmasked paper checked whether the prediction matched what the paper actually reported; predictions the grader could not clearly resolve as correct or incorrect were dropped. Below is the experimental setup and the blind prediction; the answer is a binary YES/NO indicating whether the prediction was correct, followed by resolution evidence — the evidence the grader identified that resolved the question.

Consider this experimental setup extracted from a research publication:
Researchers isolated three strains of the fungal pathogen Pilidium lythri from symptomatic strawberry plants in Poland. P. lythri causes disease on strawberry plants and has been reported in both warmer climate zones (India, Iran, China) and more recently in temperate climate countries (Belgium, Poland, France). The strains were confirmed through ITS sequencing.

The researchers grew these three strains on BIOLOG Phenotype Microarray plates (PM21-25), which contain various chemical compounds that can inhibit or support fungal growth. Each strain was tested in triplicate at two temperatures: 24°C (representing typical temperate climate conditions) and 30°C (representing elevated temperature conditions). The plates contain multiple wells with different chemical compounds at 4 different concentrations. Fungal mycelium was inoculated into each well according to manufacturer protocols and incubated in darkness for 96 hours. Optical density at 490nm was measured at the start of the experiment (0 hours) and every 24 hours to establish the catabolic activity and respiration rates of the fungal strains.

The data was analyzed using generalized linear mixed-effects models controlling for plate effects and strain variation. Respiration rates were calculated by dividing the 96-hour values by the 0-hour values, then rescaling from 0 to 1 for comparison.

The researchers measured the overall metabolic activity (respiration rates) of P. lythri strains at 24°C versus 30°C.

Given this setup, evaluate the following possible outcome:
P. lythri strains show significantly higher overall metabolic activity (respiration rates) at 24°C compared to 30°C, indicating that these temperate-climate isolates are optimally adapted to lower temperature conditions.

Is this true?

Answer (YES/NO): NO